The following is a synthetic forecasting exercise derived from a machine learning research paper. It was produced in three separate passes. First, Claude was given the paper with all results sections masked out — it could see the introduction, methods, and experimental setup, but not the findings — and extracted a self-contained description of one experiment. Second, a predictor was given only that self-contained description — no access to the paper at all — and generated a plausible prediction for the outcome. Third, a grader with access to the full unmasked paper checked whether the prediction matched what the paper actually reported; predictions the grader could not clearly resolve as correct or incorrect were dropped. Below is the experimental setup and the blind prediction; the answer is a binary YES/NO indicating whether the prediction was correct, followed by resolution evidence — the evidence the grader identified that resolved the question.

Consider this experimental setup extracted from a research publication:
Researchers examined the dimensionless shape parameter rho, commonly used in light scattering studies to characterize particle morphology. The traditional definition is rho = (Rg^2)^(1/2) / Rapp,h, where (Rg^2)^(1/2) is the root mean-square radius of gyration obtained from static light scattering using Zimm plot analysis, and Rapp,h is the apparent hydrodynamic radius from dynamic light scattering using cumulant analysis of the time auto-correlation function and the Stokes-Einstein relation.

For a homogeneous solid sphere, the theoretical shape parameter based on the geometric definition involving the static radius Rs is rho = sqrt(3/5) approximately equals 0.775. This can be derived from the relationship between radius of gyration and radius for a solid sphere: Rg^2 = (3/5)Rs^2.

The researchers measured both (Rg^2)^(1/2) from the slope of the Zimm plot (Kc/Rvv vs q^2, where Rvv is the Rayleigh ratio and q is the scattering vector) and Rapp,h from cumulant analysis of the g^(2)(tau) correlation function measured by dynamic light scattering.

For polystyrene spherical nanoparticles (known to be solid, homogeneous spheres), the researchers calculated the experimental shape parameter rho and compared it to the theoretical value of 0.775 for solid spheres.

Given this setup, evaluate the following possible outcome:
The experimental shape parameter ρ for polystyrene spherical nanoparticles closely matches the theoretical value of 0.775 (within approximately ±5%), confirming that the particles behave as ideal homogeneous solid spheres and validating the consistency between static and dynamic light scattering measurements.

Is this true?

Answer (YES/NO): NO